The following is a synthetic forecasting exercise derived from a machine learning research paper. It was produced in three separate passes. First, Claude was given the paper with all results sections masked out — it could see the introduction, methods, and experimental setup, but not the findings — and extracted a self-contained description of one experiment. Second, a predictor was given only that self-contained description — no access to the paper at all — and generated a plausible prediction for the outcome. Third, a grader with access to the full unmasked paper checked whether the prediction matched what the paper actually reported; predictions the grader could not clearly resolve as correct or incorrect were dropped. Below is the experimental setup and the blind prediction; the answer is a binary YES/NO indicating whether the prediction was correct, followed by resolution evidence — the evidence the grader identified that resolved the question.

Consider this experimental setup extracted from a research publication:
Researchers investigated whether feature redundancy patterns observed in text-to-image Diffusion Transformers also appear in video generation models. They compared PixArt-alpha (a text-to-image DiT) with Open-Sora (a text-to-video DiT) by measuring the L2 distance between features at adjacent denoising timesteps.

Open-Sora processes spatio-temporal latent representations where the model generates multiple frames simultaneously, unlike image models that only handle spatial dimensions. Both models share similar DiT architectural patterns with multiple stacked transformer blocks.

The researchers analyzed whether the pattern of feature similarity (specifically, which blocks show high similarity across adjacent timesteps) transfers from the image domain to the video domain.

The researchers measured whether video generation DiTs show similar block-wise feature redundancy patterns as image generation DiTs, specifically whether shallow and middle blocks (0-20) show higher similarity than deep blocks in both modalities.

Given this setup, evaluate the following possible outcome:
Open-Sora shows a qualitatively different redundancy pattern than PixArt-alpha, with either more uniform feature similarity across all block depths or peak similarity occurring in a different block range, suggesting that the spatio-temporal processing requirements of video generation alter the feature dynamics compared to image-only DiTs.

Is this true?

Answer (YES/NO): NO